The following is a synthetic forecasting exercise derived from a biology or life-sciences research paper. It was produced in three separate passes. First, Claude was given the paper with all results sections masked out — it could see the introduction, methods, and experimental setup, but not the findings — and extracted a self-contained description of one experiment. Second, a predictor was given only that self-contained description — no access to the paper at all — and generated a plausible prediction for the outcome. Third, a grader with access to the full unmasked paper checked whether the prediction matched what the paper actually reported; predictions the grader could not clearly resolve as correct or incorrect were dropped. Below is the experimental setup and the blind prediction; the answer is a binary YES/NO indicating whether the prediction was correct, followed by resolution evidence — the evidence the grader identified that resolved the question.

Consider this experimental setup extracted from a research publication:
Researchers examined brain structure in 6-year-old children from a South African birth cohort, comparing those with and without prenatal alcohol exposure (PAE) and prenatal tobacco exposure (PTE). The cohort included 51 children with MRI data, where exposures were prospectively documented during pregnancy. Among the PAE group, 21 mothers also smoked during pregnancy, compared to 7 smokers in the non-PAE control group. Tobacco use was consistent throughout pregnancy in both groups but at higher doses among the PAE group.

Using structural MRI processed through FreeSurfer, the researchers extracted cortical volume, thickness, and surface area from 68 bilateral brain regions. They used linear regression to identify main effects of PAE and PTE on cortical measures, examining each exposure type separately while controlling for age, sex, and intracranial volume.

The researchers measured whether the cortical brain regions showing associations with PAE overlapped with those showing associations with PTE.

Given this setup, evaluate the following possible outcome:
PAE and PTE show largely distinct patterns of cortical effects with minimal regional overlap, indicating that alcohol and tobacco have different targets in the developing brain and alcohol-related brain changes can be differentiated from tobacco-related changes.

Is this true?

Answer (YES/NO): YES